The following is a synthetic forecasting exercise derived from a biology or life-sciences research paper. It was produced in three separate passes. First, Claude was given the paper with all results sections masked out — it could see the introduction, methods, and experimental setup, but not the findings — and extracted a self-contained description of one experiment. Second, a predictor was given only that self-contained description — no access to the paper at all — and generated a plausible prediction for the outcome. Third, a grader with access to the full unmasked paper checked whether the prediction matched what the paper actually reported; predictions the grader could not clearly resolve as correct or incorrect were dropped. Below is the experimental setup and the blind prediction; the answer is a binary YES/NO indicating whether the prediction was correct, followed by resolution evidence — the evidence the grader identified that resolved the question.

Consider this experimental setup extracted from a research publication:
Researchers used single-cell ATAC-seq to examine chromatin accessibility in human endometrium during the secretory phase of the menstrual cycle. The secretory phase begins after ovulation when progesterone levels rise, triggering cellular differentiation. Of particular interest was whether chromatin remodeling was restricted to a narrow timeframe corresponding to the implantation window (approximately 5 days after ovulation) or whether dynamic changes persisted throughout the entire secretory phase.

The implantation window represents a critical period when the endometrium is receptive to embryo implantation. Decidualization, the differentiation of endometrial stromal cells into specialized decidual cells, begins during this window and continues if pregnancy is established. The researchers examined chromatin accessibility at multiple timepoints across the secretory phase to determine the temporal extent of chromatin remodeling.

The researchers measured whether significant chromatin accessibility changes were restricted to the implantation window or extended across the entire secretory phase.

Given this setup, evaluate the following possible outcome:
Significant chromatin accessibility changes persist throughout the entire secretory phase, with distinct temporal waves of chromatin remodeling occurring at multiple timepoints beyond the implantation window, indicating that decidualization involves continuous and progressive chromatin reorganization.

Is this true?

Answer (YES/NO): YES